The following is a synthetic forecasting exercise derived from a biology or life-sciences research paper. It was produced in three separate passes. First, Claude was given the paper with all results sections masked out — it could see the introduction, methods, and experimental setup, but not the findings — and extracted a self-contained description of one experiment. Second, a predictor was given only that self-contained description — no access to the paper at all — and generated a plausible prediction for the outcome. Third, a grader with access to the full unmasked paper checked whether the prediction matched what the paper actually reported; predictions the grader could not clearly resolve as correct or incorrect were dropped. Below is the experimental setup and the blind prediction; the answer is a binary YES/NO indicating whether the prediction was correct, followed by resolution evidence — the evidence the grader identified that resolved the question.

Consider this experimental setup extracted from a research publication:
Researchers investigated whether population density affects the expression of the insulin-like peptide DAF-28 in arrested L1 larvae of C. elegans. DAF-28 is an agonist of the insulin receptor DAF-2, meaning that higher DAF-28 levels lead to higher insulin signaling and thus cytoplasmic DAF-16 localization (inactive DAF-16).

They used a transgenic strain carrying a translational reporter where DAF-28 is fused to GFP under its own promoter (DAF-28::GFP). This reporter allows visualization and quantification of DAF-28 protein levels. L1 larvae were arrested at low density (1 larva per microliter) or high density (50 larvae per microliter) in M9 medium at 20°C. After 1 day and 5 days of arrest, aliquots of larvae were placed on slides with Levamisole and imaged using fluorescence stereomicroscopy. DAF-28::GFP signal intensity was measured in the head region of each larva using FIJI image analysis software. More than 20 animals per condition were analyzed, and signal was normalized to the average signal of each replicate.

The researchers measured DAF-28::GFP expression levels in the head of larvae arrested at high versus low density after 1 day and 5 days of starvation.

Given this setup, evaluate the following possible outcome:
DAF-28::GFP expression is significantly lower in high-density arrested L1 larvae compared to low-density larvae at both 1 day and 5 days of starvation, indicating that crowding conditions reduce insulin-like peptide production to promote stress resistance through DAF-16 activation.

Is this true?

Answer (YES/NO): NO